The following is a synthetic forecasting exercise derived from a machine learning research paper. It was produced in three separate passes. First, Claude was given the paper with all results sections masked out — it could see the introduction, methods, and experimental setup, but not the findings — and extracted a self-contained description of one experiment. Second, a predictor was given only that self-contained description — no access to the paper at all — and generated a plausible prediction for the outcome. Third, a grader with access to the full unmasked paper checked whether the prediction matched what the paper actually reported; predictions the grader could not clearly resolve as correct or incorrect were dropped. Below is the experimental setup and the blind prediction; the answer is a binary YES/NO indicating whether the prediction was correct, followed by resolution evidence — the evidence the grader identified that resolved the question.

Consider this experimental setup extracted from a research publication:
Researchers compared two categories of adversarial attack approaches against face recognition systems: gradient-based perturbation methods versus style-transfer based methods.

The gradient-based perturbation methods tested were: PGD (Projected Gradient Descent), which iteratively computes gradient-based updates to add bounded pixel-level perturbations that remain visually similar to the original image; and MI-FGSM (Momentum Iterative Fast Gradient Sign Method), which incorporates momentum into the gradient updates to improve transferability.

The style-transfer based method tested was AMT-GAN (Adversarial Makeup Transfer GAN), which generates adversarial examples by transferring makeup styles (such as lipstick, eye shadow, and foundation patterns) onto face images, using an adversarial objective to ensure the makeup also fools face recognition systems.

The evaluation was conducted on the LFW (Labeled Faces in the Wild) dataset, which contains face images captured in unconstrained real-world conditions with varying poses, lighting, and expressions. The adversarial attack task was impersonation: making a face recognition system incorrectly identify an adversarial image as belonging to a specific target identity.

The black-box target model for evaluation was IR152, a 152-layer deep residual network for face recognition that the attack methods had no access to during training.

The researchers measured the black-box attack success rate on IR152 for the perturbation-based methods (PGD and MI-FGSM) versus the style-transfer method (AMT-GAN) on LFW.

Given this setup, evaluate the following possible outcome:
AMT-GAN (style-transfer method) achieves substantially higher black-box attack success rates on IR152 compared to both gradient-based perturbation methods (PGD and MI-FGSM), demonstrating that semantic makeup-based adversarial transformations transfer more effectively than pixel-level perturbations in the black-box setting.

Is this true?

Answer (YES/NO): YES